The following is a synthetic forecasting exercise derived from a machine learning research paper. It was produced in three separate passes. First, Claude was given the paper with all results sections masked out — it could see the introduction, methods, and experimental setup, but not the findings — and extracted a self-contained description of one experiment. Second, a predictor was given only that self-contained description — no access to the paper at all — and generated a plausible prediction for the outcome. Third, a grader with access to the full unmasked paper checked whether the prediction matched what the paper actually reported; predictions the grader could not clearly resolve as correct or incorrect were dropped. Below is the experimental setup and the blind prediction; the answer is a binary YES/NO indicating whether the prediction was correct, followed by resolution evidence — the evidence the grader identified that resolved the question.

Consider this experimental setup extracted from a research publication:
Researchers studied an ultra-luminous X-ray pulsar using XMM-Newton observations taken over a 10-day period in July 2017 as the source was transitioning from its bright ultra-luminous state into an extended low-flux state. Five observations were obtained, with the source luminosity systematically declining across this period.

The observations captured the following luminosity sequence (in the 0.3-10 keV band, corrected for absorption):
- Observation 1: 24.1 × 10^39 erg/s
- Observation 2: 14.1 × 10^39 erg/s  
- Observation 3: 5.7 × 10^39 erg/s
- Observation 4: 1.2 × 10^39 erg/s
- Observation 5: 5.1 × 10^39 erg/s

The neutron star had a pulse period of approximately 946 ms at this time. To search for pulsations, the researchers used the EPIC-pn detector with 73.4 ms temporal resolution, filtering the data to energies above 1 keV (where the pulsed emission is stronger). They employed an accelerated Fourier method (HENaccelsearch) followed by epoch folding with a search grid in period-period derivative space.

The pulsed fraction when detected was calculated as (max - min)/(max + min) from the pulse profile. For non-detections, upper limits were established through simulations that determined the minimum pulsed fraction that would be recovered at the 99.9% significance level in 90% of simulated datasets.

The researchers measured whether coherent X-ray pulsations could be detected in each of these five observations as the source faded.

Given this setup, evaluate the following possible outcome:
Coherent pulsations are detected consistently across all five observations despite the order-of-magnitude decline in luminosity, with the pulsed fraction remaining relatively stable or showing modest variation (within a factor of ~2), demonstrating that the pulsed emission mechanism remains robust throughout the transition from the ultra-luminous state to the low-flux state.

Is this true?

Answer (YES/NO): NO